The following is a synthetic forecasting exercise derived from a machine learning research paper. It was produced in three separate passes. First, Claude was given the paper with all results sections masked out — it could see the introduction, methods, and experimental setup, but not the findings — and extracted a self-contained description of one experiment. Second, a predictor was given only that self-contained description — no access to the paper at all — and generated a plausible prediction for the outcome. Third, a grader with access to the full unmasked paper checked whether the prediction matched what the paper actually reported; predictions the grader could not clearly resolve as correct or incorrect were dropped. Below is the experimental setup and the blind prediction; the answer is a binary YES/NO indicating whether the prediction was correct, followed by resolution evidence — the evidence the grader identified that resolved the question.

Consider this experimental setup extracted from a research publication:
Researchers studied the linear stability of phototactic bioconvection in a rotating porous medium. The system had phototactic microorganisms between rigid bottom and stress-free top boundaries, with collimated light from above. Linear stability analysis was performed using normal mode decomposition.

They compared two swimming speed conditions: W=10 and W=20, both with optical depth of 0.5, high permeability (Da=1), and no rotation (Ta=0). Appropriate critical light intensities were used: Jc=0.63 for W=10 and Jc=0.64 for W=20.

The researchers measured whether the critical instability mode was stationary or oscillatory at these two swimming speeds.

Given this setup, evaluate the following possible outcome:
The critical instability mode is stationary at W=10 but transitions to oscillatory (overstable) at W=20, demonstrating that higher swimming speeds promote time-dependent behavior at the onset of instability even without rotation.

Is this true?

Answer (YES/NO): YES